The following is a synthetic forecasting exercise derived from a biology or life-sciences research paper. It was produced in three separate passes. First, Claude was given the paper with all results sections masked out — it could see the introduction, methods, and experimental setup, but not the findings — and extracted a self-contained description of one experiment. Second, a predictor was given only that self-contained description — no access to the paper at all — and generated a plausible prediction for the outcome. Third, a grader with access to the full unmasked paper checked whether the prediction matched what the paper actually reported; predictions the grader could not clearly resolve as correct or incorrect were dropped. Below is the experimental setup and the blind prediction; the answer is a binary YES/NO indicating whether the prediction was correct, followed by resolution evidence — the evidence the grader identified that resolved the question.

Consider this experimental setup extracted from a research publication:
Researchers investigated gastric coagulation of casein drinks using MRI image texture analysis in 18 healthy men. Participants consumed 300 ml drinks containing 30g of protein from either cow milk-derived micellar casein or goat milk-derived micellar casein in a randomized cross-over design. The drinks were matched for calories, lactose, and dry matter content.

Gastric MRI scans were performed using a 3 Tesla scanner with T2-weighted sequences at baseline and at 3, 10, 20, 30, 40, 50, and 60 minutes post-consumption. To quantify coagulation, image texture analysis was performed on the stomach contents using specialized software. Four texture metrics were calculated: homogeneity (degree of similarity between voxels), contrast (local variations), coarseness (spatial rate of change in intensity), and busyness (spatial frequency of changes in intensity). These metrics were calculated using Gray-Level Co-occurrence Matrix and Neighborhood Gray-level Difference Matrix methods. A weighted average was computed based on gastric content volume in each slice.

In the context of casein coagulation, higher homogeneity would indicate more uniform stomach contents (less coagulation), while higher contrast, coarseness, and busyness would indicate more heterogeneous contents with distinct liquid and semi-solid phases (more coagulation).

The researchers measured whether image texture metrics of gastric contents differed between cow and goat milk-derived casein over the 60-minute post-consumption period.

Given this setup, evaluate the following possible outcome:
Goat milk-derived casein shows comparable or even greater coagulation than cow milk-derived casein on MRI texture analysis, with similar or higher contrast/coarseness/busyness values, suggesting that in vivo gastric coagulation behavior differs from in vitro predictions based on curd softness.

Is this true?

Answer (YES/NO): YES